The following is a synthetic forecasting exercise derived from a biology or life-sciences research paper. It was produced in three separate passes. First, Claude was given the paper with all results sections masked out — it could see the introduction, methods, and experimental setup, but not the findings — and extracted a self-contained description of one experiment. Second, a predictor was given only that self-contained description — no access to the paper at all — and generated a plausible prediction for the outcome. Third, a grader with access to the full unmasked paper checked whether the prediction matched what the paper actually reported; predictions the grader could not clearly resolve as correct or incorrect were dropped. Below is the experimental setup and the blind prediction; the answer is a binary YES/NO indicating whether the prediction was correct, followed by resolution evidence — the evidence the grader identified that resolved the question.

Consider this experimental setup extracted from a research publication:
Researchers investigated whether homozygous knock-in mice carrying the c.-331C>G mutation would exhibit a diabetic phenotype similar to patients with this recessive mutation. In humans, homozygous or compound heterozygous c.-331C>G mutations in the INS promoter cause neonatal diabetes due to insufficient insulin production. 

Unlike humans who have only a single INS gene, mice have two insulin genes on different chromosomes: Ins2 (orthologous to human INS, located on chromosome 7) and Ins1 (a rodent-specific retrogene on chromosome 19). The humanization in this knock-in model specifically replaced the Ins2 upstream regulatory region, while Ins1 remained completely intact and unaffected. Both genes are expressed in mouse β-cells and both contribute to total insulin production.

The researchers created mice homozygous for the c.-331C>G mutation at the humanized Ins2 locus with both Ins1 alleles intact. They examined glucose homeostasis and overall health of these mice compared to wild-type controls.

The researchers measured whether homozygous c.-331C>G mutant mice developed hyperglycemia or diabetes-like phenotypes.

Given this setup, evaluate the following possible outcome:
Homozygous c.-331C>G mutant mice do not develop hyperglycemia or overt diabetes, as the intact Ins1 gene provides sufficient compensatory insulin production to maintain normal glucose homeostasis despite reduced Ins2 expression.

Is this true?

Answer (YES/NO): NO